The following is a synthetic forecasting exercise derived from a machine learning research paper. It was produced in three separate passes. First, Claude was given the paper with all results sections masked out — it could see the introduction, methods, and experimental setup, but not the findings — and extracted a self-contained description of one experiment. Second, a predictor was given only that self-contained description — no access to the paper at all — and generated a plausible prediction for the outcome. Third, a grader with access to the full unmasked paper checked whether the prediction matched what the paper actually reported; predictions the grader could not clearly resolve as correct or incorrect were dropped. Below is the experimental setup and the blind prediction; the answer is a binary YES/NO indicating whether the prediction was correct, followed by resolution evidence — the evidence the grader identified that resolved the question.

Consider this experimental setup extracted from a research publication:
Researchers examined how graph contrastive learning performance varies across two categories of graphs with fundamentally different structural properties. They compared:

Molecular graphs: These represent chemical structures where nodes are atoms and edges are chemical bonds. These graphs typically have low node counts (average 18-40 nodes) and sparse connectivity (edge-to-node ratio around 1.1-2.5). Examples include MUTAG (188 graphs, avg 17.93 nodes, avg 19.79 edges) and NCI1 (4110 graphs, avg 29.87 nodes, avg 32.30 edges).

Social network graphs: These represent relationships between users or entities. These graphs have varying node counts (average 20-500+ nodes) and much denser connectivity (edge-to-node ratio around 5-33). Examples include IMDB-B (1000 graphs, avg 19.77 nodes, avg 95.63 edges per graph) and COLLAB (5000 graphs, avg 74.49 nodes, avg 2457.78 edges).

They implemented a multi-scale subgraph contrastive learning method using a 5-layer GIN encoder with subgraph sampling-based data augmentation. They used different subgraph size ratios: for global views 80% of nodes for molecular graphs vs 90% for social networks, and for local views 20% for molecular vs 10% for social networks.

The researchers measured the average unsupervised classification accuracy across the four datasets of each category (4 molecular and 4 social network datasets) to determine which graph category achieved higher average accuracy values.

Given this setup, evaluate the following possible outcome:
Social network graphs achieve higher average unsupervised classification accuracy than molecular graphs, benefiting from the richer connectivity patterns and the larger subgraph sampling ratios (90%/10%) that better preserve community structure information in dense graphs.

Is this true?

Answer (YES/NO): NO